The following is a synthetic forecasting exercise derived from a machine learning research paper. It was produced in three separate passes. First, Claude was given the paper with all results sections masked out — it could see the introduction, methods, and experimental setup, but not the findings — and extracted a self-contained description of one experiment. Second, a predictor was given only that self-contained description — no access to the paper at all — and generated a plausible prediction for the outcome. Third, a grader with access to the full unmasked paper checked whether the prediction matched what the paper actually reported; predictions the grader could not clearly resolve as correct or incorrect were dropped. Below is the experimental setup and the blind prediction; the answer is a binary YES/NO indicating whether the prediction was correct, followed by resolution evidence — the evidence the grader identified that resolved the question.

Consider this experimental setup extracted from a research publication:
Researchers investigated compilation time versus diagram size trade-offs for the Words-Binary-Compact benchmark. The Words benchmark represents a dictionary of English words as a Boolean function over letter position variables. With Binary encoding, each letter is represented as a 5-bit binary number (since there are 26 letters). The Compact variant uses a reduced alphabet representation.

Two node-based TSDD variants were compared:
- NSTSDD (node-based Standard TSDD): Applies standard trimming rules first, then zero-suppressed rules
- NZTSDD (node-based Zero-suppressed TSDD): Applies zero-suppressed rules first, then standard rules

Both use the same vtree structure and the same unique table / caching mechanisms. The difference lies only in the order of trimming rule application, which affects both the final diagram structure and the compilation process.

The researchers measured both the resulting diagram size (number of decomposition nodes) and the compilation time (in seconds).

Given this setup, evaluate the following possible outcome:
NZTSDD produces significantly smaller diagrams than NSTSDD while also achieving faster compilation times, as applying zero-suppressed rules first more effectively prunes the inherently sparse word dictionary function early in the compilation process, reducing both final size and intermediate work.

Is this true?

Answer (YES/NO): NO